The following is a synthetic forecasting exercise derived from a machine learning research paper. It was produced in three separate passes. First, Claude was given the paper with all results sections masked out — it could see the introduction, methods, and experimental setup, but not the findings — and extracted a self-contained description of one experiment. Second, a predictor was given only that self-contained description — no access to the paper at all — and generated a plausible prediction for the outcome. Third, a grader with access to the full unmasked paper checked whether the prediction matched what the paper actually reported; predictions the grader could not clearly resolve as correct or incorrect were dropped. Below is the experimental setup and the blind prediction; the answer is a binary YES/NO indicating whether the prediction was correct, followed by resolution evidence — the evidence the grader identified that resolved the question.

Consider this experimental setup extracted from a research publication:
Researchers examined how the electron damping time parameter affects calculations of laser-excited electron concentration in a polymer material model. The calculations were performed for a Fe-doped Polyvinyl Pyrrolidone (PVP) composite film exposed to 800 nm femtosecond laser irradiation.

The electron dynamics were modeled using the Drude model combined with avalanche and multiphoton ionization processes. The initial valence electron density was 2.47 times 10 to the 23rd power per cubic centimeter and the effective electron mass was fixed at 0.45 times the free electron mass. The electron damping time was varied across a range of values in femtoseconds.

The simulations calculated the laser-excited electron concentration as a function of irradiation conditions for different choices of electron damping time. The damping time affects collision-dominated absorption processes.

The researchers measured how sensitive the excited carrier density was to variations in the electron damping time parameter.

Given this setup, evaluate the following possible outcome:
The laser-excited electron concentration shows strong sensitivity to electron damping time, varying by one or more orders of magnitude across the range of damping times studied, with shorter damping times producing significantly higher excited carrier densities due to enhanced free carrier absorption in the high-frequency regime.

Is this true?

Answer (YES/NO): NO